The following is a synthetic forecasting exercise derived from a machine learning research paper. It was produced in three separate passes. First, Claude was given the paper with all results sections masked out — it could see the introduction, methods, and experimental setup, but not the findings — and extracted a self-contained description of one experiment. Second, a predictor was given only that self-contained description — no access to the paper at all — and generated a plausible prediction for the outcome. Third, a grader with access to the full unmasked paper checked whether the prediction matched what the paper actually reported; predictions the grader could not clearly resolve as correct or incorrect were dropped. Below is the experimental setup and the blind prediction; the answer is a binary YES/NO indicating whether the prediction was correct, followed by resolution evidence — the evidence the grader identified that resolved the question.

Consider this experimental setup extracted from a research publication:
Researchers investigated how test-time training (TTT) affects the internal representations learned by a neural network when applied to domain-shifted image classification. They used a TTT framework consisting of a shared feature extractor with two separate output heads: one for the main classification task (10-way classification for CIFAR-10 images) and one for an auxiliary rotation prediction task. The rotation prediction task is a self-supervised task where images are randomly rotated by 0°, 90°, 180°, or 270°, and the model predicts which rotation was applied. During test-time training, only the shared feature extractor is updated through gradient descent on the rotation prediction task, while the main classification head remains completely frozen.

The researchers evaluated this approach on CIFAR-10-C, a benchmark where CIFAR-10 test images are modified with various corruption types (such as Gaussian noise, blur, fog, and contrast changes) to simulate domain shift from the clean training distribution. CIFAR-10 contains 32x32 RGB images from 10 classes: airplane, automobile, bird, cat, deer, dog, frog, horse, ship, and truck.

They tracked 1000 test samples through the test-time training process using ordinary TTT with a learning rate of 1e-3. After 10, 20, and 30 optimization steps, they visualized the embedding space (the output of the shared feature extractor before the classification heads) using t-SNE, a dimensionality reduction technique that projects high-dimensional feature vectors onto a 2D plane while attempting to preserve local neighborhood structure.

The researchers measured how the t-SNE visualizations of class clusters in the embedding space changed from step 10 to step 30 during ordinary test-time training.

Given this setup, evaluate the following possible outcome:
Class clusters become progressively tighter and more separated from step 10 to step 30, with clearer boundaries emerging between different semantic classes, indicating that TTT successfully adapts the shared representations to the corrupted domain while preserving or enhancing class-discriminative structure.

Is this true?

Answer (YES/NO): NO